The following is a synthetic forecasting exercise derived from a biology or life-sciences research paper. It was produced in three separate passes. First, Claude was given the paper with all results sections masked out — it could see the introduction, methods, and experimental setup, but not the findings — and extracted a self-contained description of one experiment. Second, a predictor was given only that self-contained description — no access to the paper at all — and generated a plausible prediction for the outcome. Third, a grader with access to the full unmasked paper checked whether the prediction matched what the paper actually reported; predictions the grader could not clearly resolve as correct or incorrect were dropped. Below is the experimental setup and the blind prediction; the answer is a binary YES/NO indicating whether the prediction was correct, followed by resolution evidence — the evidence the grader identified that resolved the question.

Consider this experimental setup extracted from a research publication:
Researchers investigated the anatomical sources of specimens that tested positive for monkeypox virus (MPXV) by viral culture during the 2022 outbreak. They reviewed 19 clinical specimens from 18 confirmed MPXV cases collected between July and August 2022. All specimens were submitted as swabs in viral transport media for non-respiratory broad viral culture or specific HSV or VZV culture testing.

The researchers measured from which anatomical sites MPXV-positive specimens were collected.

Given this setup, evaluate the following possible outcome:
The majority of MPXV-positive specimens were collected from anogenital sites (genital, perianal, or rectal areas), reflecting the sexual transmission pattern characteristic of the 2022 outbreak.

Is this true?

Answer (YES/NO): YES